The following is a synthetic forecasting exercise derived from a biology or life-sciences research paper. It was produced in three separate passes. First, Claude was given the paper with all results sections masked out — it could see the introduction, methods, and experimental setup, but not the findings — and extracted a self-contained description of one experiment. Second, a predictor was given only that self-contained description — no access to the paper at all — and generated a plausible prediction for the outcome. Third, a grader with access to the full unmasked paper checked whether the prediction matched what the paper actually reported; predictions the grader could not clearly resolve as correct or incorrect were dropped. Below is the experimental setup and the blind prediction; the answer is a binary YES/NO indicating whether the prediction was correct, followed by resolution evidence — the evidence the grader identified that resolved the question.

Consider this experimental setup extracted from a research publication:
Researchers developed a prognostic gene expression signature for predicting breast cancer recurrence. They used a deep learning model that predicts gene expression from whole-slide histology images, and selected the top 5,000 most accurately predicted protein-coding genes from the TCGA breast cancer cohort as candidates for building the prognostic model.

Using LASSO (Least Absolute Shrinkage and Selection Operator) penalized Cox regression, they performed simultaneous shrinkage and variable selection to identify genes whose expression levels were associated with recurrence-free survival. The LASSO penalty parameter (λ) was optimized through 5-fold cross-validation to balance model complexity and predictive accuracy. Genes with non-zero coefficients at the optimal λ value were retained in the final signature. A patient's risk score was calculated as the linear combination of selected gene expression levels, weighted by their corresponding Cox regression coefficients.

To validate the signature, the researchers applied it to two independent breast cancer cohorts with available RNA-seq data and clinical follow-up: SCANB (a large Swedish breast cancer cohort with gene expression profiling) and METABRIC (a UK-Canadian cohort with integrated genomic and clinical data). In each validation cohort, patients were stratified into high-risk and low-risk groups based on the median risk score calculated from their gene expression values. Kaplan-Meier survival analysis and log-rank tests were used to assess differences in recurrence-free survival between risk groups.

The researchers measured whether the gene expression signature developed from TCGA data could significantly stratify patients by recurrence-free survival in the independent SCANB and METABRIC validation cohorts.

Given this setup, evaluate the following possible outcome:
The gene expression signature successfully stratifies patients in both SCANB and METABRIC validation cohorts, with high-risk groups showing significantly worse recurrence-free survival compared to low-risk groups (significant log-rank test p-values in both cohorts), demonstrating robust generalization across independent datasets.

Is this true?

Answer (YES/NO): YES